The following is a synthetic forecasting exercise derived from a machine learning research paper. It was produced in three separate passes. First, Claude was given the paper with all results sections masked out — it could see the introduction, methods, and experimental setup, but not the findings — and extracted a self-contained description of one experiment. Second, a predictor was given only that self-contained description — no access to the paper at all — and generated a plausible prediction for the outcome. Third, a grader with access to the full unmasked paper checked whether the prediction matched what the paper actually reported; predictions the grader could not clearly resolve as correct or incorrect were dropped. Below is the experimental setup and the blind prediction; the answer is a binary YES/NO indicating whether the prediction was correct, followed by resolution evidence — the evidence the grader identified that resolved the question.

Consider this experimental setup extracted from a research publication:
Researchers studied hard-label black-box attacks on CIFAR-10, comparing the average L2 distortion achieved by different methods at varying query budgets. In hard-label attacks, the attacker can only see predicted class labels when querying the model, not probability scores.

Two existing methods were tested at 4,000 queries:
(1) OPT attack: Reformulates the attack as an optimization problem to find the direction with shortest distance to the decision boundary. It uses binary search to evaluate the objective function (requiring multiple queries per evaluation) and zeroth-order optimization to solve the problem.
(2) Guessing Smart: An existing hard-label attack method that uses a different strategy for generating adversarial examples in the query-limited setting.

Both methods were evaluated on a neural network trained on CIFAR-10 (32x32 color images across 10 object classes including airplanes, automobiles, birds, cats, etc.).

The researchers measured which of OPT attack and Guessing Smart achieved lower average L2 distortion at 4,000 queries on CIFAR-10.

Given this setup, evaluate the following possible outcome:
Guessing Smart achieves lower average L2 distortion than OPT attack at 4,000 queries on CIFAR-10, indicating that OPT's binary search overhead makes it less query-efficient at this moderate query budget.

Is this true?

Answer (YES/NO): YES